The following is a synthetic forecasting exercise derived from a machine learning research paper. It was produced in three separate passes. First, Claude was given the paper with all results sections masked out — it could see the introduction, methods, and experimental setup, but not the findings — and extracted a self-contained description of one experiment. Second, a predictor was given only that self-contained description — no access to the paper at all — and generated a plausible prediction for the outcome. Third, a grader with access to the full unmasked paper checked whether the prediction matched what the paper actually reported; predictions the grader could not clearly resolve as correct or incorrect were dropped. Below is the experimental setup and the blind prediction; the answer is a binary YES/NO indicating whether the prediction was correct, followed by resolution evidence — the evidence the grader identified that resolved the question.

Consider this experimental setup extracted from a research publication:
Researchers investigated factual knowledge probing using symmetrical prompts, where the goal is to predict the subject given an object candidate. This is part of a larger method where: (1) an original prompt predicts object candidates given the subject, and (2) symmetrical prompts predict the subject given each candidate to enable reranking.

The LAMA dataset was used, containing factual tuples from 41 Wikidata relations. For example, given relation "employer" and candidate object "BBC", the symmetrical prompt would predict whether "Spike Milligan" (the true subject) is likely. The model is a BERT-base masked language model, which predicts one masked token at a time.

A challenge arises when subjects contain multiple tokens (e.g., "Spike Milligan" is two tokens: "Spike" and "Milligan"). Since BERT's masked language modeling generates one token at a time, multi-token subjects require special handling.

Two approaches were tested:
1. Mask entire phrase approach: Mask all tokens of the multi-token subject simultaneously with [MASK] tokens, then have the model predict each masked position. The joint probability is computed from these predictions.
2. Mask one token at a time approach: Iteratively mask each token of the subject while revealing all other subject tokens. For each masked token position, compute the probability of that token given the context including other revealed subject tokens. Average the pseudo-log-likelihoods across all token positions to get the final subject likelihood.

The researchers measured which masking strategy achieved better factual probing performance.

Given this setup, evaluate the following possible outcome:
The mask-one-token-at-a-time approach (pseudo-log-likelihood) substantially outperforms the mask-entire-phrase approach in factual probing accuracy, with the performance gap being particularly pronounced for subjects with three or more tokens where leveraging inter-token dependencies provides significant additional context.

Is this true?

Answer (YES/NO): NO